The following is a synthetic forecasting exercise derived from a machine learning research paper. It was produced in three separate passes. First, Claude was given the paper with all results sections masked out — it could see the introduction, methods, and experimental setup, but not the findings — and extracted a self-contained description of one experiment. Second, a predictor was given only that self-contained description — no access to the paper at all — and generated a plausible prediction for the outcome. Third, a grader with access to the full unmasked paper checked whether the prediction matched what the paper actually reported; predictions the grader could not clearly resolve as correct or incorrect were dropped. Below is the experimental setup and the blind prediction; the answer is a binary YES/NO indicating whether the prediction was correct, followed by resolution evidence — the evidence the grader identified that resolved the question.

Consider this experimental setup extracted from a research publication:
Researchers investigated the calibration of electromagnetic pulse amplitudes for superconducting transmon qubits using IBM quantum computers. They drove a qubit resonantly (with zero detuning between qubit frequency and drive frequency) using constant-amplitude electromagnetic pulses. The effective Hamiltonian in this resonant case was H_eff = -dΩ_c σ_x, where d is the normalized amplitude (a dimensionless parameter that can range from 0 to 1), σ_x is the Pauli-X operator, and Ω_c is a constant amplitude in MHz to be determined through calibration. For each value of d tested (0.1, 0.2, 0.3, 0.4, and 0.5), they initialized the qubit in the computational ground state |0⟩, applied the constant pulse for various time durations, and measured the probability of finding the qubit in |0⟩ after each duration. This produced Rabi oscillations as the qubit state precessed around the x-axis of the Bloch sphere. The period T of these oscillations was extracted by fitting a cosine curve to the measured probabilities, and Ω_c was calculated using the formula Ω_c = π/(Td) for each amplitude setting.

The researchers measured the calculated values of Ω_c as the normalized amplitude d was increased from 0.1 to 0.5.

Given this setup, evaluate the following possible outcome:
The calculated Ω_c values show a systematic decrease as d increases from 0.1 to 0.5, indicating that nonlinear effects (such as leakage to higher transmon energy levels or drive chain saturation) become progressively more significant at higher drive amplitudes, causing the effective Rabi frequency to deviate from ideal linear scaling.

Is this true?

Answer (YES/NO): YES